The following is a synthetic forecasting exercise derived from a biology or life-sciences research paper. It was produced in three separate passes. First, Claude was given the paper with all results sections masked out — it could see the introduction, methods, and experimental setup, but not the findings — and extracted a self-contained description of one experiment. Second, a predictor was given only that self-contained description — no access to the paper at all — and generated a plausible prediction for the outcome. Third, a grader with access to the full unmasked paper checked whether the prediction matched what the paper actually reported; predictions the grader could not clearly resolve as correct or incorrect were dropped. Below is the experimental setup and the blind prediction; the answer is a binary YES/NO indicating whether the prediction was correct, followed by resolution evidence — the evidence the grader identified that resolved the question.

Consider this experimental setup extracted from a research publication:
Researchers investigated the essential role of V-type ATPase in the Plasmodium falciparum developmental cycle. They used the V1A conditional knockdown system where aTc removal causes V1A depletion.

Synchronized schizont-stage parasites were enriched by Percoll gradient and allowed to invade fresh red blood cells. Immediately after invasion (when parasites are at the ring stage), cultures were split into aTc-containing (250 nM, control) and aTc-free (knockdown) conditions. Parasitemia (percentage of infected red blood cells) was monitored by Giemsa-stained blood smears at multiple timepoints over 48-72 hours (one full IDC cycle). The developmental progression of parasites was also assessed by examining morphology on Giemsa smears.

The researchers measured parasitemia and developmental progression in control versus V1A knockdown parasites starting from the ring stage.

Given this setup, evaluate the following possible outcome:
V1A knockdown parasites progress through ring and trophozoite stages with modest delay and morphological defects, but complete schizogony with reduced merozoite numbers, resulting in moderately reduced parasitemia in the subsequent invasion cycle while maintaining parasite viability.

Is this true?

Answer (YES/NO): NO